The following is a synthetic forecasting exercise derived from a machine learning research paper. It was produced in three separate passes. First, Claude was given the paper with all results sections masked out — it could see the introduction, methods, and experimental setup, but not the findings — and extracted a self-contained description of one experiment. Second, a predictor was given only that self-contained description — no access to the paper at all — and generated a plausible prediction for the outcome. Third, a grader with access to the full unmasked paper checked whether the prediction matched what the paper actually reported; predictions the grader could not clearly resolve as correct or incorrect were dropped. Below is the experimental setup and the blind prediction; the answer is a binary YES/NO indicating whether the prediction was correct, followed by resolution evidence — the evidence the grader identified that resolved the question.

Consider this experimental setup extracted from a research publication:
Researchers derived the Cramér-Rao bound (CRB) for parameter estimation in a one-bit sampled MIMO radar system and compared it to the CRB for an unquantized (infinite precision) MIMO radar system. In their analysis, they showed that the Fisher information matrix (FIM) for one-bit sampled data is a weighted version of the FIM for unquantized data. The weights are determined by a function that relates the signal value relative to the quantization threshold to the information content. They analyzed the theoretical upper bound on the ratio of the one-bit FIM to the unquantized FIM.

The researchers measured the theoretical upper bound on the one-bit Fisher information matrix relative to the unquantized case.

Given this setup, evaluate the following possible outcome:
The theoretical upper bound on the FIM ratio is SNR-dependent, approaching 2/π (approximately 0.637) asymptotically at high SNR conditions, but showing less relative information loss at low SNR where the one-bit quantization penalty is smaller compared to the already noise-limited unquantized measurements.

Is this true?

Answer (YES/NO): NO